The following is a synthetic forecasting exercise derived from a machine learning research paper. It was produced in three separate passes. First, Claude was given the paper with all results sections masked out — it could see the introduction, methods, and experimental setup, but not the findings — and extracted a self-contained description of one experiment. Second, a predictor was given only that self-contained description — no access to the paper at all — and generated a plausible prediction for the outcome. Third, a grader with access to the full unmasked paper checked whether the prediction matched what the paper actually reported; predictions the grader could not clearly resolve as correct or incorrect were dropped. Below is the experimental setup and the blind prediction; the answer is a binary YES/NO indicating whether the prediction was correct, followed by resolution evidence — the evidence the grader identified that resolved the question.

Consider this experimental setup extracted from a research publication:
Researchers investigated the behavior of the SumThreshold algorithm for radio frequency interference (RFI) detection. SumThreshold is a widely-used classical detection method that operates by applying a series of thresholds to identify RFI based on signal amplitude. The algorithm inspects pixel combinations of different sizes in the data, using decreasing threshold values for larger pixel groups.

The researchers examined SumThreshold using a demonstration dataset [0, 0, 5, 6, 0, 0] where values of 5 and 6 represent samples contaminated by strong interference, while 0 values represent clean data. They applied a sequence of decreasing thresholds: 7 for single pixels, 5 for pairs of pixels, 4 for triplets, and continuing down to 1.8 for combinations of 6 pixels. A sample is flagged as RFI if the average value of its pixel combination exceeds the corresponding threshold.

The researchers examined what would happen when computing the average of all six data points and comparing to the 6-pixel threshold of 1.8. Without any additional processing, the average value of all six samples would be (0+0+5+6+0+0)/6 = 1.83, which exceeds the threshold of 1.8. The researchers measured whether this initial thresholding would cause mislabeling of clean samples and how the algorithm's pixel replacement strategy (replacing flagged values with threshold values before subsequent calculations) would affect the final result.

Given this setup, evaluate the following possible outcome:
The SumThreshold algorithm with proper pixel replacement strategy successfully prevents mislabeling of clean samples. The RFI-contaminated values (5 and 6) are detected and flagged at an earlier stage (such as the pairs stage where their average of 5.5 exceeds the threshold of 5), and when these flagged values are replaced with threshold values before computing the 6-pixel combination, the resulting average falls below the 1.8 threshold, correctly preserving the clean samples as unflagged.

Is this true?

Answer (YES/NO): NO